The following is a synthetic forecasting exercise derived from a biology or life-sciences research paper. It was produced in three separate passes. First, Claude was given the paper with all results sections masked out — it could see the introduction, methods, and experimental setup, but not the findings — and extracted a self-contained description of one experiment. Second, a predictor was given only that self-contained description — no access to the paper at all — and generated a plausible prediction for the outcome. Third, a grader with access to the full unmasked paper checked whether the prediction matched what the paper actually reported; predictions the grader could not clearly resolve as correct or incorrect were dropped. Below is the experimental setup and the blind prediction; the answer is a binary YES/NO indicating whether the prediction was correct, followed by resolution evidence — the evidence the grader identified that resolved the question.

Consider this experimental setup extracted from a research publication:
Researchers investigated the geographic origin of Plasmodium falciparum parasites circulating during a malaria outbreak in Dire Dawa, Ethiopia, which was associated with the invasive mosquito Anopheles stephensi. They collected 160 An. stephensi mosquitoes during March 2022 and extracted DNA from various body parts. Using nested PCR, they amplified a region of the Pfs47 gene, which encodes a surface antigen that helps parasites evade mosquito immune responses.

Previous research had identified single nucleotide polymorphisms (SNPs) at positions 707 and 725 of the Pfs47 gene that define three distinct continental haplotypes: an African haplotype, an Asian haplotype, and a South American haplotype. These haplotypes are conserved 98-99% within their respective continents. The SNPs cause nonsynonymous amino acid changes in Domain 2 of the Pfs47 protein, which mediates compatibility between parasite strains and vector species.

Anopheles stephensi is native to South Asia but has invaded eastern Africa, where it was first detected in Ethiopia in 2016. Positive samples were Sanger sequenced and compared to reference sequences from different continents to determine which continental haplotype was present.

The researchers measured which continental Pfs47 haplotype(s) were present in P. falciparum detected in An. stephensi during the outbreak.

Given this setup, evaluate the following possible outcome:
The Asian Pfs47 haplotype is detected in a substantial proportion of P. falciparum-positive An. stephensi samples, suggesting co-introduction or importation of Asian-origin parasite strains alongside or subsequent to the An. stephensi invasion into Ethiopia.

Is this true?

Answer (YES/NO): NO